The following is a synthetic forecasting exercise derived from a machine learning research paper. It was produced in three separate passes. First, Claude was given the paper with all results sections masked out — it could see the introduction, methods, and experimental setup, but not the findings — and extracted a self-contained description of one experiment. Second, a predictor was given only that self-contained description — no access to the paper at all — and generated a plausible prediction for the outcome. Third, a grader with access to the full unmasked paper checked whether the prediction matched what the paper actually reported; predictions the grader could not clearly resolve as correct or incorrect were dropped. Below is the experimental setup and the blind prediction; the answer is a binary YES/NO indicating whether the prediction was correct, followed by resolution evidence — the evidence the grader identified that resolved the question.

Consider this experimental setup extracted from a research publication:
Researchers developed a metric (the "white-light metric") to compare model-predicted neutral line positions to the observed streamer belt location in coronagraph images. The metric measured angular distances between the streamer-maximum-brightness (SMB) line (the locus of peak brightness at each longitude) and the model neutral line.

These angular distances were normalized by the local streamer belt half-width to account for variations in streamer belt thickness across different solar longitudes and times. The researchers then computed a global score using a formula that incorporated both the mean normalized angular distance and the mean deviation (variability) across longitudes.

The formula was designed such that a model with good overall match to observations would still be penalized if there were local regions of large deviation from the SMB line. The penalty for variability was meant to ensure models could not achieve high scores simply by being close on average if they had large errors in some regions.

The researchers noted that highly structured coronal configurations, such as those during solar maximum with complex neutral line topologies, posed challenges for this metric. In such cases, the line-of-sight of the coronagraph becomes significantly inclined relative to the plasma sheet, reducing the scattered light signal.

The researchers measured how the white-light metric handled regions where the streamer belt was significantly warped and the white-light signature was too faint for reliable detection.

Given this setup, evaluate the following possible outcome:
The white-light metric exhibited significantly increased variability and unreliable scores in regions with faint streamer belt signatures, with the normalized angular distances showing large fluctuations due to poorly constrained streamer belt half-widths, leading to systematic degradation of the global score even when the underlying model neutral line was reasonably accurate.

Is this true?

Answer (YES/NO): NO